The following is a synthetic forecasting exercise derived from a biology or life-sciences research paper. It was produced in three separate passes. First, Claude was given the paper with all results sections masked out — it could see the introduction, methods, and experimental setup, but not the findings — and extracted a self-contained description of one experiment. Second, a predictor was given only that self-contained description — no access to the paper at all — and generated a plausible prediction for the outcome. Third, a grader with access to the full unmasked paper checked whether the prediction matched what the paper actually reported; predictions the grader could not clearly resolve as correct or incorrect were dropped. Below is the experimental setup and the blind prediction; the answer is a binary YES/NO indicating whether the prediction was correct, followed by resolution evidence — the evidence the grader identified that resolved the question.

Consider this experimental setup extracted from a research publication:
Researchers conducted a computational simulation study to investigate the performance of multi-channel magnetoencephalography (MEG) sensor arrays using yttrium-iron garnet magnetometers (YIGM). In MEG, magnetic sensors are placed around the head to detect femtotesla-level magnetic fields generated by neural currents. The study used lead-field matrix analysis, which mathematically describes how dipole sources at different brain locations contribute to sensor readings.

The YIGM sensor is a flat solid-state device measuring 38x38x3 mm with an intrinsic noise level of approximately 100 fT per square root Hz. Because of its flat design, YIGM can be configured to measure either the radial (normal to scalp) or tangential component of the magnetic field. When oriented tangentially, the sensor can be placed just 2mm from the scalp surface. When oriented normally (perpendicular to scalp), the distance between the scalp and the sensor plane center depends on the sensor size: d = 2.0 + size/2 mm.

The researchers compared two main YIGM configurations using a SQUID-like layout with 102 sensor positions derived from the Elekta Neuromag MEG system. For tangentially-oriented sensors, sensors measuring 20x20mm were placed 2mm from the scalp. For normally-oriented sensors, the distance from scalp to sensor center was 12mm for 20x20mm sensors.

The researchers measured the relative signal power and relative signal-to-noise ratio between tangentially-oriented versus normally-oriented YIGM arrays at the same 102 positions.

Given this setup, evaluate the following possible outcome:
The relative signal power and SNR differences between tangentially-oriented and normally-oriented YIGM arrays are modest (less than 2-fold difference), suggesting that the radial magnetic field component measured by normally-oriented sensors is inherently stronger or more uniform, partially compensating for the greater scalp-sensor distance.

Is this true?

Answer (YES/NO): NO